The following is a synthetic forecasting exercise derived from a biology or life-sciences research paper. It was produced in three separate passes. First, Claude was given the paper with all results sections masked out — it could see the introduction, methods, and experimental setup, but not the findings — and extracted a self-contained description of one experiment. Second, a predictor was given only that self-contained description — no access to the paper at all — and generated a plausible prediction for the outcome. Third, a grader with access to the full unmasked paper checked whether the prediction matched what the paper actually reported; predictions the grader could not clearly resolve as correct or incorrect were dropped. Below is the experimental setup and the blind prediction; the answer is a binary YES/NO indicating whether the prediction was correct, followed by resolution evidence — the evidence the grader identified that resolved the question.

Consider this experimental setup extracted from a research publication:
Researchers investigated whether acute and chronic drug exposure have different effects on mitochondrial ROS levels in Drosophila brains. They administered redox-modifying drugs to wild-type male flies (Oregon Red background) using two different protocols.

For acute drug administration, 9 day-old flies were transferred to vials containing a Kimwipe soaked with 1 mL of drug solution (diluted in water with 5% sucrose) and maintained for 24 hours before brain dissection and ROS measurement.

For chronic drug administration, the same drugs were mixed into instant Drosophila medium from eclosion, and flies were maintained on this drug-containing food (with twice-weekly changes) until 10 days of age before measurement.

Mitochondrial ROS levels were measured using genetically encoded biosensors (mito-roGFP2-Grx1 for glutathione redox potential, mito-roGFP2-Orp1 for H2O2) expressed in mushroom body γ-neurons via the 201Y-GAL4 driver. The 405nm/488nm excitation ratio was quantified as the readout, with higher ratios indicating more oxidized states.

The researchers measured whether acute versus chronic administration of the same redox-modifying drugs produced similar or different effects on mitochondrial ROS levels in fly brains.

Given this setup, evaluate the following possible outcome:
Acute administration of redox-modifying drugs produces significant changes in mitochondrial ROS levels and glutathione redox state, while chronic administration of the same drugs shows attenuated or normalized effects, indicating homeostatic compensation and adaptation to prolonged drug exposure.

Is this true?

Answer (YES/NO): YES